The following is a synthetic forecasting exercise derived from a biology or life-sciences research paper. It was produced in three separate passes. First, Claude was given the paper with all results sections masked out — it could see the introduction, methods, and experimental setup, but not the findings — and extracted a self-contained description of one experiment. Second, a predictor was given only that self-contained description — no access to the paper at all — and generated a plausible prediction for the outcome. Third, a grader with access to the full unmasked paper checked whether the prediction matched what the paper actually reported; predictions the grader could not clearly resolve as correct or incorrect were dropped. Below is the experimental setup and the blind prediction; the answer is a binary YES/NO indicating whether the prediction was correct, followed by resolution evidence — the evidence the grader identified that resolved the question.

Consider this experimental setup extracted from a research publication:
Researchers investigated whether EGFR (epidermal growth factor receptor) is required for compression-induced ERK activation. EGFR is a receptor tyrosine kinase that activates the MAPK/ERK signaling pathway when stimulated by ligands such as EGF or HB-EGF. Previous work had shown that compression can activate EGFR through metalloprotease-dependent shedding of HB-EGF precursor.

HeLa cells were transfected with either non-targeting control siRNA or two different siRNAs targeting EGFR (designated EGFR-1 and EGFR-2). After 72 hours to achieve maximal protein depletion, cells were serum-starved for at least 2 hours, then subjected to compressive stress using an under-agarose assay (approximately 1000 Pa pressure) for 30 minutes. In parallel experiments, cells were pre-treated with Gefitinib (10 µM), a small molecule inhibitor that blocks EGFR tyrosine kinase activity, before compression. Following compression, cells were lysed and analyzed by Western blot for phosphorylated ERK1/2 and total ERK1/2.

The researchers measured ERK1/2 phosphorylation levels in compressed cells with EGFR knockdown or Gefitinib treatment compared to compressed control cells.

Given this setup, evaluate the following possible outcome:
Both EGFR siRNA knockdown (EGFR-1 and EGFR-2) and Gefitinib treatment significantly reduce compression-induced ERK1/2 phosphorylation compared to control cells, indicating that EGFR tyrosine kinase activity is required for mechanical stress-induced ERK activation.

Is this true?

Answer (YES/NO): YES